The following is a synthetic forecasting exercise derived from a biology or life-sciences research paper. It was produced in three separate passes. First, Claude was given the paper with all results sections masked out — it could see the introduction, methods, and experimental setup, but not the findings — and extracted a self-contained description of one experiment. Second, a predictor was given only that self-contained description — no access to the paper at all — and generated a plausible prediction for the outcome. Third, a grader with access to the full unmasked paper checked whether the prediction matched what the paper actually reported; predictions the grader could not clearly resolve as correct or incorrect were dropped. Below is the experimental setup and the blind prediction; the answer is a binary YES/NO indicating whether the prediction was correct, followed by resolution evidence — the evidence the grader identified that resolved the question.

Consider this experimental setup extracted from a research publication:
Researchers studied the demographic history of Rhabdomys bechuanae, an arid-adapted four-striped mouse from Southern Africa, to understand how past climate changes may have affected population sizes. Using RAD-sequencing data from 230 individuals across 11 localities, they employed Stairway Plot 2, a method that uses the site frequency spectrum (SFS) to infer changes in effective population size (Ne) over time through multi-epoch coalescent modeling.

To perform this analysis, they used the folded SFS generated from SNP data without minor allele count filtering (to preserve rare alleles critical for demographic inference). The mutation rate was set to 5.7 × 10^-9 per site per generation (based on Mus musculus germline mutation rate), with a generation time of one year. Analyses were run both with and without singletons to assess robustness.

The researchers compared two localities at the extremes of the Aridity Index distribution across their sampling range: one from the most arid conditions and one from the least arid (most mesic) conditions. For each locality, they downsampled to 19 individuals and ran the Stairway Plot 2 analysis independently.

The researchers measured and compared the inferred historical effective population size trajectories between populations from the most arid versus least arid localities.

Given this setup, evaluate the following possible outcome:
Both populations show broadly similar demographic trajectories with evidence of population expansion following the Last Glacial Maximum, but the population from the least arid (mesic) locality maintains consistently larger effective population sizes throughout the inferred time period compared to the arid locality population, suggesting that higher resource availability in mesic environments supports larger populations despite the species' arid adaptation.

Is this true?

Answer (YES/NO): NO